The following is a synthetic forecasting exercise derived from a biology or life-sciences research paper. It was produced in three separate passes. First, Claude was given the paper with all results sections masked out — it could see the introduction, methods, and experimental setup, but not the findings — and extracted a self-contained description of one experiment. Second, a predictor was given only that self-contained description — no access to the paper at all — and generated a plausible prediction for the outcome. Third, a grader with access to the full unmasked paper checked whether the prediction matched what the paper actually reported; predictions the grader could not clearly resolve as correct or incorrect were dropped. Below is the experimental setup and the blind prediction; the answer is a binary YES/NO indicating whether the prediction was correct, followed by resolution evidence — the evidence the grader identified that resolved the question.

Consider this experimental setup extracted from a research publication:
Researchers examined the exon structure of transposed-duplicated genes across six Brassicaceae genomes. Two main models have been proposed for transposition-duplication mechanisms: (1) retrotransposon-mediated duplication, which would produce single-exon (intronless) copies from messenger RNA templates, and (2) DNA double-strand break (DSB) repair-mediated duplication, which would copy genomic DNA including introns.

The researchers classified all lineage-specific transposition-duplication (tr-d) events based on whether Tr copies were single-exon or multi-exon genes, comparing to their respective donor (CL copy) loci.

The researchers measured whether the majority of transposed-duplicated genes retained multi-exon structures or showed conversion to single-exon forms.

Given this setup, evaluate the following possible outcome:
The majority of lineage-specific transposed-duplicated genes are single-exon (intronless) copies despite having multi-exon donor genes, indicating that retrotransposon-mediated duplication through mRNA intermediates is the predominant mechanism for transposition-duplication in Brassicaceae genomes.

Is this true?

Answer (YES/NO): NO